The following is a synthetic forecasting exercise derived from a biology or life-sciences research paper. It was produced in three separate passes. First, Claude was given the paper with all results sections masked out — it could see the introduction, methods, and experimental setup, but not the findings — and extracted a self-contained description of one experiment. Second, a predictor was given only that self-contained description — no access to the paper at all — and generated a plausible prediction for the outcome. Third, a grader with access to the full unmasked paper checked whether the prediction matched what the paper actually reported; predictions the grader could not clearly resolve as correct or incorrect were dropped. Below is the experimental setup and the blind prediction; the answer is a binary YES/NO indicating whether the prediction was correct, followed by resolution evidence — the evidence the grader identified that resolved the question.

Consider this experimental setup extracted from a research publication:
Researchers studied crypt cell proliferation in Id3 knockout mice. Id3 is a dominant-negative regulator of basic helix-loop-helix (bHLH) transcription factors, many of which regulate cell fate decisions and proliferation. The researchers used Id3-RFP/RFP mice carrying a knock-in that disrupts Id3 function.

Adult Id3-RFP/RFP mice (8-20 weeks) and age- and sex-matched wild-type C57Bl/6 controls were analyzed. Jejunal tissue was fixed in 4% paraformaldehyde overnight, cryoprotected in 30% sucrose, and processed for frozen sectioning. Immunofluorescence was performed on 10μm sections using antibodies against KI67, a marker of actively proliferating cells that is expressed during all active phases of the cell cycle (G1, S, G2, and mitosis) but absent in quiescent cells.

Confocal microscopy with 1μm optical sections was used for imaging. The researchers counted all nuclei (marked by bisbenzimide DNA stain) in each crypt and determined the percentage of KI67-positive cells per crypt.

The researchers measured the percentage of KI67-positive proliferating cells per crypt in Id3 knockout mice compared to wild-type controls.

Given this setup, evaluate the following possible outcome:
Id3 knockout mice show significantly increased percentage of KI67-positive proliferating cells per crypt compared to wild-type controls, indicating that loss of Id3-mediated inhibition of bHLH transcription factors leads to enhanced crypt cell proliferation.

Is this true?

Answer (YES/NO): NO